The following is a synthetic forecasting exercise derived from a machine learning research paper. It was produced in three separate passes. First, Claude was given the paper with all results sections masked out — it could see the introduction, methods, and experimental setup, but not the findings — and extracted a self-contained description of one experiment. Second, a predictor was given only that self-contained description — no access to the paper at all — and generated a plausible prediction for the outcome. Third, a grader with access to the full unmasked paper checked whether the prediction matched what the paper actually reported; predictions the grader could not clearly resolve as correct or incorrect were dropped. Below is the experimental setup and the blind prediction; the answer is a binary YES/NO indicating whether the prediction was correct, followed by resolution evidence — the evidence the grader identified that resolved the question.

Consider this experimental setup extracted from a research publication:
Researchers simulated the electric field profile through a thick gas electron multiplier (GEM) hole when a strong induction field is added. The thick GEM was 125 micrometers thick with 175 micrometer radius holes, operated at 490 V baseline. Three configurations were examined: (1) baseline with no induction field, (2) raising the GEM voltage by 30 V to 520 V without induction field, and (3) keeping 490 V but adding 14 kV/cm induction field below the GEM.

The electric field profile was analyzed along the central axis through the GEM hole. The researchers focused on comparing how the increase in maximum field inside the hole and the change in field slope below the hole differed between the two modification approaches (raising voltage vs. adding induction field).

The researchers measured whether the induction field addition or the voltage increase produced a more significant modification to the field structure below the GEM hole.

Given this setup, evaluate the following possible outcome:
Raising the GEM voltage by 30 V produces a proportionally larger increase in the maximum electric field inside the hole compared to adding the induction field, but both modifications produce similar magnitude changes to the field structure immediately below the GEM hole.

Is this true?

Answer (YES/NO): NO